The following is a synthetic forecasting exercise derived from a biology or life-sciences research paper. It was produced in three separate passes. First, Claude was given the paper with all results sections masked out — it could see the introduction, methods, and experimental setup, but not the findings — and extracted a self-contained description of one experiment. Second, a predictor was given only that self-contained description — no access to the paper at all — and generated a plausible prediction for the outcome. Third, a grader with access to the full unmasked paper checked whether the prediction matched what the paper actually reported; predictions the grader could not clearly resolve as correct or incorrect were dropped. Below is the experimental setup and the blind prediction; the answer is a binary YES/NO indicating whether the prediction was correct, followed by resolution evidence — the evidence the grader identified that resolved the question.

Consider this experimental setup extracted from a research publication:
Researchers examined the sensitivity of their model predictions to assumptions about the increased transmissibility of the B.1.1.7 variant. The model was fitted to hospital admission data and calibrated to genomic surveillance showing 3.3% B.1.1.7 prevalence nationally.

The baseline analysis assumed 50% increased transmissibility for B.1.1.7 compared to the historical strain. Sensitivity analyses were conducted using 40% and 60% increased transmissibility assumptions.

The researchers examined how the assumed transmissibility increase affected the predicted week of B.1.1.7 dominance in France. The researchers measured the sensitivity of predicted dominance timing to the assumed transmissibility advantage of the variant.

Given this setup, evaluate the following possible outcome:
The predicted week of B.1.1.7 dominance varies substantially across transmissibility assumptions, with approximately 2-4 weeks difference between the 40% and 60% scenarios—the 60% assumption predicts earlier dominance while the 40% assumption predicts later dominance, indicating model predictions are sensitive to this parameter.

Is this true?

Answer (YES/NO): NO